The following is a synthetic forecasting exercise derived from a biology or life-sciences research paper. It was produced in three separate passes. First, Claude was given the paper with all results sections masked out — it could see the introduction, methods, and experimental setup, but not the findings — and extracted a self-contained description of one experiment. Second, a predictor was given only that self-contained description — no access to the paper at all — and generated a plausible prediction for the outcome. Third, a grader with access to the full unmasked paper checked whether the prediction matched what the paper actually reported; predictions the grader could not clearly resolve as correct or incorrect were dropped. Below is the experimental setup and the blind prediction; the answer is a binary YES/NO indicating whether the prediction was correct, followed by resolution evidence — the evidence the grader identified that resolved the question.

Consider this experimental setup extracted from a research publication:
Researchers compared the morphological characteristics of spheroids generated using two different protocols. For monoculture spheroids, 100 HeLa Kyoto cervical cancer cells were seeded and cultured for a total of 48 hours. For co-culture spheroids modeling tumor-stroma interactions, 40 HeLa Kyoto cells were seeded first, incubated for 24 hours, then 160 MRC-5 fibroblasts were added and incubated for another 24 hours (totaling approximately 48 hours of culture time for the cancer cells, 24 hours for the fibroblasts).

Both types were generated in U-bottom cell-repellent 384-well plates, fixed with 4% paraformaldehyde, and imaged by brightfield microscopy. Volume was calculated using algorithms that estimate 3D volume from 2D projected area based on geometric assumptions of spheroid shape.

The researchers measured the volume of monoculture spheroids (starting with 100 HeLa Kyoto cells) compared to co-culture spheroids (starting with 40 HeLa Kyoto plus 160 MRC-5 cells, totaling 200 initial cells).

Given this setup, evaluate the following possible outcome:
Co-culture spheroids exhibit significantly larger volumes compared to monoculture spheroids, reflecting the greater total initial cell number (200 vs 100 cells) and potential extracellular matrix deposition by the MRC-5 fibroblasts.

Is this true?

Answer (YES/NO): NO